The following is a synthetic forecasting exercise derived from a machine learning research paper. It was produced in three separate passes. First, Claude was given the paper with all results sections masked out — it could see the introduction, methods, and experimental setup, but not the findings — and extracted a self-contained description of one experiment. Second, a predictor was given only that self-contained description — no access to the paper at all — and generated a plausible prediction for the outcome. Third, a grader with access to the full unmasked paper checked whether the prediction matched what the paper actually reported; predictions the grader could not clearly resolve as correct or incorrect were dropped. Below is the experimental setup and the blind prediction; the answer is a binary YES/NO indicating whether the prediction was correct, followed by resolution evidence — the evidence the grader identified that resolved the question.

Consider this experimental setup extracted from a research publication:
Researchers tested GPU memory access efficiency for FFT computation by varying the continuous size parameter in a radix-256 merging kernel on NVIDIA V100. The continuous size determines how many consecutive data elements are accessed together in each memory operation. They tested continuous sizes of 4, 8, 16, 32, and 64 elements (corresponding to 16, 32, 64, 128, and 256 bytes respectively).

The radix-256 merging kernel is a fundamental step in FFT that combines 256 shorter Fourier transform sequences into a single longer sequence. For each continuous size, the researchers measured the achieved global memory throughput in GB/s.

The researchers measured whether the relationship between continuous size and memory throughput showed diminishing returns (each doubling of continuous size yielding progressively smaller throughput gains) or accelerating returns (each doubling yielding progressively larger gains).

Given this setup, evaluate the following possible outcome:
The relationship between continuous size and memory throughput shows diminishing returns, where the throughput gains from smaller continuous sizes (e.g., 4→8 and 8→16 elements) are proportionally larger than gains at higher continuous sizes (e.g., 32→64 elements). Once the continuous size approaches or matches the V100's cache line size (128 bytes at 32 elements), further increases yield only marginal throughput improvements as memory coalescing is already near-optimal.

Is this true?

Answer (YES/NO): NO